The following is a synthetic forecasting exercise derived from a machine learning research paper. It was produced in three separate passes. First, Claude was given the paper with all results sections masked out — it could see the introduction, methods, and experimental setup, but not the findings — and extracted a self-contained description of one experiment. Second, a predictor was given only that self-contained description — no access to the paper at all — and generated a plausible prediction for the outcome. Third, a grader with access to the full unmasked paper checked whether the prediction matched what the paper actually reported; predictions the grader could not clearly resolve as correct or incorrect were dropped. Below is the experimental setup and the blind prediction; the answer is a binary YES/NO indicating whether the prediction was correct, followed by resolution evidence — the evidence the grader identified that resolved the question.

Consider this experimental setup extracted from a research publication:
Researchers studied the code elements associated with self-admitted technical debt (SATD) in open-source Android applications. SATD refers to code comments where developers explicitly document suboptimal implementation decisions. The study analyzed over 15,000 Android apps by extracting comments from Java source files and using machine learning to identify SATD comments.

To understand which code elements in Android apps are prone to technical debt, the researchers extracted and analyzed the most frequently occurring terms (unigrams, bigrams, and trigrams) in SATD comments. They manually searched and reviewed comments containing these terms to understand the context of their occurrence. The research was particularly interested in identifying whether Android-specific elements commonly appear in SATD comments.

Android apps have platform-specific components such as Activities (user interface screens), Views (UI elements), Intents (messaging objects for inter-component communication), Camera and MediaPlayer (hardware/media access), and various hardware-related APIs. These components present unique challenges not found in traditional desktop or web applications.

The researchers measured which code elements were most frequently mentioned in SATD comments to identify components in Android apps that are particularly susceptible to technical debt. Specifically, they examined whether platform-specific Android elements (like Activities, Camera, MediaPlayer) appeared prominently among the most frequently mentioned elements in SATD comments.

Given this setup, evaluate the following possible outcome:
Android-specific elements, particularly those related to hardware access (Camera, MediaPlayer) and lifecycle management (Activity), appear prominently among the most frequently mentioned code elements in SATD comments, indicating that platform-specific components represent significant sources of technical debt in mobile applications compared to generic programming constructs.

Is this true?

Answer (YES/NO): NO